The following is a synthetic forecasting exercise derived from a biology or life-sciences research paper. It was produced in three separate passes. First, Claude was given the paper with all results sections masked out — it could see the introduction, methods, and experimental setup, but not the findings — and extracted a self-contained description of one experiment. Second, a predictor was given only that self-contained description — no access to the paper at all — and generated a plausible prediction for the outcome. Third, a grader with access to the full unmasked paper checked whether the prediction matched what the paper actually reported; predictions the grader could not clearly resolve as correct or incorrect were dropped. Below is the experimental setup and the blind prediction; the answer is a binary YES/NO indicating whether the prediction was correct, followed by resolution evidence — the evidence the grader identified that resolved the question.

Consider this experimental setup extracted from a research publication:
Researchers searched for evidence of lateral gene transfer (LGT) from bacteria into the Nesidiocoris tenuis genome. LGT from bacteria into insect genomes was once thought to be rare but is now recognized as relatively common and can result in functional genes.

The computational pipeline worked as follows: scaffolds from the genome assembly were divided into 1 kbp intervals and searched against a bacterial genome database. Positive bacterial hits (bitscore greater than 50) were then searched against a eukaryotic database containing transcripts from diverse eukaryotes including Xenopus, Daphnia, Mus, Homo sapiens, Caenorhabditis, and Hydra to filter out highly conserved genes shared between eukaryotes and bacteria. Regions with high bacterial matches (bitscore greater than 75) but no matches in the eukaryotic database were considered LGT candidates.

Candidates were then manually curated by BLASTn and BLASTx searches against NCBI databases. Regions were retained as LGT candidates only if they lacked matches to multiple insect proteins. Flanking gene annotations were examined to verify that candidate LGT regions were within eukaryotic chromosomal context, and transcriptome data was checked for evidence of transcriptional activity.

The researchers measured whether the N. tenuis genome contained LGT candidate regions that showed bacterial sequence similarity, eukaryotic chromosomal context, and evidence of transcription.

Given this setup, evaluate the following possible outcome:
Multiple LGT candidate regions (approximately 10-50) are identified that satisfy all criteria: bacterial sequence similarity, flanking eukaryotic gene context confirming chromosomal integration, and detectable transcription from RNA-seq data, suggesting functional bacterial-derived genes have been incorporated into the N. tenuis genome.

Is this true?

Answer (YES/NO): NO